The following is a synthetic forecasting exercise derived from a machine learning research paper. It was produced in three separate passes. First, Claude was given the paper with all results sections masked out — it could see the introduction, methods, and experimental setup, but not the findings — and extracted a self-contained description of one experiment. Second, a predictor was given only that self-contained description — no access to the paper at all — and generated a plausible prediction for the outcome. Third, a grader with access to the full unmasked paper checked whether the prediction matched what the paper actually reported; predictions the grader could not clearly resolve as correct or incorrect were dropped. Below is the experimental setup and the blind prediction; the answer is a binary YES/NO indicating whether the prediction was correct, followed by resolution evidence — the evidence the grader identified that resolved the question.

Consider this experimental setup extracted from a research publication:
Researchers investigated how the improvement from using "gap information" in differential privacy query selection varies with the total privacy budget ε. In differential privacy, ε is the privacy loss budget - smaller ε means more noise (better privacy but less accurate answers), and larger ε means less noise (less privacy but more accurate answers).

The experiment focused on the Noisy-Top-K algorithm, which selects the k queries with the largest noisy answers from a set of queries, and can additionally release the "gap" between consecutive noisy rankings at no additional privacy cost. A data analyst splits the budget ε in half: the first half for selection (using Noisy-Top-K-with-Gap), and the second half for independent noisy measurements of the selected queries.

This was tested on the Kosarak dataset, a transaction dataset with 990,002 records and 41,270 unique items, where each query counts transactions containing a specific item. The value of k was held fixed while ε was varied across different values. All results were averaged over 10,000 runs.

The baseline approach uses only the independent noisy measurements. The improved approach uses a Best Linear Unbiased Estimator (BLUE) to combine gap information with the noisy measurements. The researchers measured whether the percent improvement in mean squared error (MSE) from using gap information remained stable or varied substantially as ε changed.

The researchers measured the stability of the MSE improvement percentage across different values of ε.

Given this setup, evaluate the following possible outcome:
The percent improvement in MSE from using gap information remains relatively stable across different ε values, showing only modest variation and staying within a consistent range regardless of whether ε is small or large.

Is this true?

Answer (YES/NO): YES